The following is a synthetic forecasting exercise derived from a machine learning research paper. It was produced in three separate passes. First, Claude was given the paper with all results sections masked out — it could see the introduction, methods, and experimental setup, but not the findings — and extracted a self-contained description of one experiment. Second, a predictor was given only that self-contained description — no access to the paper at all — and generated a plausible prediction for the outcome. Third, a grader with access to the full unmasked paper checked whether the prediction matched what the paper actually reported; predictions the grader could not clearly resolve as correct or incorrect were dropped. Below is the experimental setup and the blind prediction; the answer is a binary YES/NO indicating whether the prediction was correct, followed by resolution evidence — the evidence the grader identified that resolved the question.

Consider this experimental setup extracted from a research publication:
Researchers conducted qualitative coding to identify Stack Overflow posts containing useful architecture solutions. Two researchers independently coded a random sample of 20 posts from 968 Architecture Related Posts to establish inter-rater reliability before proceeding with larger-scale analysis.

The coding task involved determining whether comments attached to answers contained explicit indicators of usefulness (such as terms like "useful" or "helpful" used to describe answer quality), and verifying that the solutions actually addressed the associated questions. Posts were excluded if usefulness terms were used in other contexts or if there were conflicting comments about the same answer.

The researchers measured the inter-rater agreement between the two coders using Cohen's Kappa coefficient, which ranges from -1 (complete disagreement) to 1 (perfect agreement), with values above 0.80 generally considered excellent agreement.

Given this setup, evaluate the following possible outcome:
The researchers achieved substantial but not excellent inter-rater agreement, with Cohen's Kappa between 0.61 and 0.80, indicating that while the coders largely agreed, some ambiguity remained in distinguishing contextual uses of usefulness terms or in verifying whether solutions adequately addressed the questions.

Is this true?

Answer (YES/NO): NO